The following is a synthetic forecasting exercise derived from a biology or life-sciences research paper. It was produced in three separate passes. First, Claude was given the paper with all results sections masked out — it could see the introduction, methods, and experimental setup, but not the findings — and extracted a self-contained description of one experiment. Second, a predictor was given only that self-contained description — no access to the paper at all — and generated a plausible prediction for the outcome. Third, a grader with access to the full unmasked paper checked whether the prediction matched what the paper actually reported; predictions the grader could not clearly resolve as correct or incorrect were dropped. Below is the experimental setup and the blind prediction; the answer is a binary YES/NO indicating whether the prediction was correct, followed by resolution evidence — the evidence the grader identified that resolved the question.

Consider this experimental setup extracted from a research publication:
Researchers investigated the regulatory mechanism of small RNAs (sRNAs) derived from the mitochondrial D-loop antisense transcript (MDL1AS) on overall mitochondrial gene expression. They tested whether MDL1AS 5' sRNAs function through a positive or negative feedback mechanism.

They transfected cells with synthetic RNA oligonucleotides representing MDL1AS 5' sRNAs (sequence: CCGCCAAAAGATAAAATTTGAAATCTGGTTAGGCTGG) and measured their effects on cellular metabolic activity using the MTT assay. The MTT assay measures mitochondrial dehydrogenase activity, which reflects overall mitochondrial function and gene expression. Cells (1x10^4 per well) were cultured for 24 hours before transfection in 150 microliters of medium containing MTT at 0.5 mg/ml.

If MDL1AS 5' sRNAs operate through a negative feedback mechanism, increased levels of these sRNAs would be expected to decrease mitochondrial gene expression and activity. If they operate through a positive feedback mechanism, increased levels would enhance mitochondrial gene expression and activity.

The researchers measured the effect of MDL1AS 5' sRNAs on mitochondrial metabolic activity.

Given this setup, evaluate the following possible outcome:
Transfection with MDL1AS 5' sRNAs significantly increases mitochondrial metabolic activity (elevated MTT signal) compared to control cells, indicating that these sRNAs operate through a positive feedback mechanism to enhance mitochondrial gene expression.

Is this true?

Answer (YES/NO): NO